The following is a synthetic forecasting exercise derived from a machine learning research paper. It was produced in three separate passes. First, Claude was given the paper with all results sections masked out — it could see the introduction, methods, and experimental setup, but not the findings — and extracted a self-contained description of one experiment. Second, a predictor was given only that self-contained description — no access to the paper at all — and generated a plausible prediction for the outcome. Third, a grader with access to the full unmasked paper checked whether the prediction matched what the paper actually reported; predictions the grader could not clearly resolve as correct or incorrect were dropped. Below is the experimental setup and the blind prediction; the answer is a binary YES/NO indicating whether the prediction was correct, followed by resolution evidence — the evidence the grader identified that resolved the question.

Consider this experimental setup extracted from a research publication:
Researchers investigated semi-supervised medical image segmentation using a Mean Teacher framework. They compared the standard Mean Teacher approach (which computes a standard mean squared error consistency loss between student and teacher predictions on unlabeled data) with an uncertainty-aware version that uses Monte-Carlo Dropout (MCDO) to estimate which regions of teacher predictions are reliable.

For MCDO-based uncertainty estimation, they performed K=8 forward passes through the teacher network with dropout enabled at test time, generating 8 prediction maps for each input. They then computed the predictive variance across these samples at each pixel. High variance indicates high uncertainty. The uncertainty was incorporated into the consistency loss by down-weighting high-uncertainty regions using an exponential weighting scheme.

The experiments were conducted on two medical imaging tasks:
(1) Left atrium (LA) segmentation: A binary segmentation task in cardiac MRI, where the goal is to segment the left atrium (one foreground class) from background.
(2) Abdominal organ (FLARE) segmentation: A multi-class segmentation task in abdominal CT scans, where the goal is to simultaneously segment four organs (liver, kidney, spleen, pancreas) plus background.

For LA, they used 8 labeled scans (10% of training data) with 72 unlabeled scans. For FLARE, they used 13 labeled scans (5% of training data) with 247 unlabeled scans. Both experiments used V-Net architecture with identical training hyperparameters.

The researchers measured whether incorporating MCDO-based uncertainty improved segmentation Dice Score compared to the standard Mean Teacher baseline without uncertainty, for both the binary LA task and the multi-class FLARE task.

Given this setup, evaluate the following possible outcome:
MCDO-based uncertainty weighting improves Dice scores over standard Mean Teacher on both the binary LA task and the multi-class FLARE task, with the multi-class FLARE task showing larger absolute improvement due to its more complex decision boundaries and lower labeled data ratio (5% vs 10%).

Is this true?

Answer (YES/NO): NO